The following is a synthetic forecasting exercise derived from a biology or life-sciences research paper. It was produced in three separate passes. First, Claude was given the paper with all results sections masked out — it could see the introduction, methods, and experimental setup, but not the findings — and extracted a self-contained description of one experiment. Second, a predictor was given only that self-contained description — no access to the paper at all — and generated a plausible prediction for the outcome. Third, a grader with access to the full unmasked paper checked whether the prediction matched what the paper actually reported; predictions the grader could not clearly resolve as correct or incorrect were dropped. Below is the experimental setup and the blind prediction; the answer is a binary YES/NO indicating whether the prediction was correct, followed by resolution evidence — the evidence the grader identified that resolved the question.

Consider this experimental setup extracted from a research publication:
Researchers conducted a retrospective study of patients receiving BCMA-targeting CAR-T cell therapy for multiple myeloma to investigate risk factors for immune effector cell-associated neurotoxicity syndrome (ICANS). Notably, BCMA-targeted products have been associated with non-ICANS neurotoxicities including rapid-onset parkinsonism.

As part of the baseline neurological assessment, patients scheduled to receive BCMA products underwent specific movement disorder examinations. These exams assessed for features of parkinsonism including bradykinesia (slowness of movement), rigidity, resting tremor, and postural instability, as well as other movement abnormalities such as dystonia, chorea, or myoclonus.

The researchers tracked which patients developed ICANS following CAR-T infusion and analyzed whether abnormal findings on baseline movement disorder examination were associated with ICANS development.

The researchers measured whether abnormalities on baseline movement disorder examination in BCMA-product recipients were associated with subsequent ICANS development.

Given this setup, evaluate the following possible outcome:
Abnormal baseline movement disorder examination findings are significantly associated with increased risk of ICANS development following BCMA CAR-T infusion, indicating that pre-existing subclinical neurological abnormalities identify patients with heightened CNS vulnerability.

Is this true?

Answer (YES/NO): NO